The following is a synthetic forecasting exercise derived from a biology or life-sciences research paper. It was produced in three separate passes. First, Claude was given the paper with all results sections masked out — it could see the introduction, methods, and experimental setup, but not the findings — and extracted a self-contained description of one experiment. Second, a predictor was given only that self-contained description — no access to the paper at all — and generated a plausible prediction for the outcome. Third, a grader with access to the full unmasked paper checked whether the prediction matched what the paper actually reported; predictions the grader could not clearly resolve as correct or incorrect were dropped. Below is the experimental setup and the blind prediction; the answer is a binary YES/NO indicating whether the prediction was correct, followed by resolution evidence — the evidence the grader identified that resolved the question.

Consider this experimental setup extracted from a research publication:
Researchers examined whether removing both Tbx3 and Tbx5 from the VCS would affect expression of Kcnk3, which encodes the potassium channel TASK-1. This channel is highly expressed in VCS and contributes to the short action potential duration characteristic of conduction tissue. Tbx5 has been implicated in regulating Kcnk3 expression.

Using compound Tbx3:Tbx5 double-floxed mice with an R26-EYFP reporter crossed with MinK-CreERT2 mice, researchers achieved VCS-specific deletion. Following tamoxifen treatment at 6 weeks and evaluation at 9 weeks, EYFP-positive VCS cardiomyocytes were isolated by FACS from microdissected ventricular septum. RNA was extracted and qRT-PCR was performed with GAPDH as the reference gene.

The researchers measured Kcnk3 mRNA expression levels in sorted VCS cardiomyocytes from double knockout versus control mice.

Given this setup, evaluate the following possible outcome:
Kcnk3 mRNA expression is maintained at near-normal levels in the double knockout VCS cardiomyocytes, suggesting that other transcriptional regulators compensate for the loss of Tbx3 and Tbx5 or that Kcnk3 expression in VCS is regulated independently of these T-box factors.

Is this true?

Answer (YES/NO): NO